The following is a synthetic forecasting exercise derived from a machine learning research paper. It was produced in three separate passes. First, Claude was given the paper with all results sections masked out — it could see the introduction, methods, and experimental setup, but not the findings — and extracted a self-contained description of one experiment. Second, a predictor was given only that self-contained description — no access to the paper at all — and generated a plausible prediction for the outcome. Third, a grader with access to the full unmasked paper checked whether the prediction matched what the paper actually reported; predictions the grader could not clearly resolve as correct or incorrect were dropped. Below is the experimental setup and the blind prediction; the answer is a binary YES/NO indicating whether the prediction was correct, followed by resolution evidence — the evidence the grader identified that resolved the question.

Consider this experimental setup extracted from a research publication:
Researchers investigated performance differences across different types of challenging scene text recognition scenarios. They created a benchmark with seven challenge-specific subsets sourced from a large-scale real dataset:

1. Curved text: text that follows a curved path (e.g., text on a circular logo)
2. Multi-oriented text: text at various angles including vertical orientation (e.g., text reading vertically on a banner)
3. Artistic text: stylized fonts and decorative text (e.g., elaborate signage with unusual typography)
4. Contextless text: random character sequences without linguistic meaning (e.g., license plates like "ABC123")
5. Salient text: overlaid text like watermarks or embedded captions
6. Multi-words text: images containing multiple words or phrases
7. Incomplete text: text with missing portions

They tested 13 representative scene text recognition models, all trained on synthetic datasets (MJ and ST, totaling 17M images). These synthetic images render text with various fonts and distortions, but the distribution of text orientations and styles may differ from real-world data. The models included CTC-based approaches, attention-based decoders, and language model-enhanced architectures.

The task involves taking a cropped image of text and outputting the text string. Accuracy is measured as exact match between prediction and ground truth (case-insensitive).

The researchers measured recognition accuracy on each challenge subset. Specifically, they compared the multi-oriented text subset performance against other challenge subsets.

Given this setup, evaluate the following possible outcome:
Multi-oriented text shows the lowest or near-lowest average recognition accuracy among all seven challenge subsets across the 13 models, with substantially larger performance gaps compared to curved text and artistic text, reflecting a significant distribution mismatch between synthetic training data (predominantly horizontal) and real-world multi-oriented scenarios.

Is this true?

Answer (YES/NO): YES